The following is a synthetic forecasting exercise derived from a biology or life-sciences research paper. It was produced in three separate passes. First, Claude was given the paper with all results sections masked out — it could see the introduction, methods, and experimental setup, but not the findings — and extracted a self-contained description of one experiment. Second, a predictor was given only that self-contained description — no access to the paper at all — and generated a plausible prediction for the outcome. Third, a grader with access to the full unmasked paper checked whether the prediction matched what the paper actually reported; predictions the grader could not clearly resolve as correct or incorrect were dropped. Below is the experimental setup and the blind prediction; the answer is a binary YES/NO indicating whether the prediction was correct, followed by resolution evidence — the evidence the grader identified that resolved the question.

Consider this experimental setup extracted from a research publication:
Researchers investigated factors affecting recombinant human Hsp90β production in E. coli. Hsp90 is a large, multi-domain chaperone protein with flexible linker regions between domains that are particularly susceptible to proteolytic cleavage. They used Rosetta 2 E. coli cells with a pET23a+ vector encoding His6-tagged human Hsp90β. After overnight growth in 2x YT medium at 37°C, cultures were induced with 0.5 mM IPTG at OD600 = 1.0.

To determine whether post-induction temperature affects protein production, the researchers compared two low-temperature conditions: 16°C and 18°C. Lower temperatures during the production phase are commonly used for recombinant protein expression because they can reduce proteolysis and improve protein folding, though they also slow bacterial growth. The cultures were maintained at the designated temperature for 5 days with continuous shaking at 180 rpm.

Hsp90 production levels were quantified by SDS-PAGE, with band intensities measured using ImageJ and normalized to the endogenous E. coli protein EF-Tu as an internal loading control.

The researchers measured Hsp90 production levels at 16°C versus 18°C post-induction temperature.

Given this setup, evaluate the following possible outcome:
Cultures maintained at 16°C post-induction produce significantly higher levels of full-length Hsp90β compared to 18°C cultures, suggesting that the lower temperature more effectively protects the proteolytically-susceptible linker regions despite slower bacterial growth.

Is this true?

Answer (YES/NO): NO